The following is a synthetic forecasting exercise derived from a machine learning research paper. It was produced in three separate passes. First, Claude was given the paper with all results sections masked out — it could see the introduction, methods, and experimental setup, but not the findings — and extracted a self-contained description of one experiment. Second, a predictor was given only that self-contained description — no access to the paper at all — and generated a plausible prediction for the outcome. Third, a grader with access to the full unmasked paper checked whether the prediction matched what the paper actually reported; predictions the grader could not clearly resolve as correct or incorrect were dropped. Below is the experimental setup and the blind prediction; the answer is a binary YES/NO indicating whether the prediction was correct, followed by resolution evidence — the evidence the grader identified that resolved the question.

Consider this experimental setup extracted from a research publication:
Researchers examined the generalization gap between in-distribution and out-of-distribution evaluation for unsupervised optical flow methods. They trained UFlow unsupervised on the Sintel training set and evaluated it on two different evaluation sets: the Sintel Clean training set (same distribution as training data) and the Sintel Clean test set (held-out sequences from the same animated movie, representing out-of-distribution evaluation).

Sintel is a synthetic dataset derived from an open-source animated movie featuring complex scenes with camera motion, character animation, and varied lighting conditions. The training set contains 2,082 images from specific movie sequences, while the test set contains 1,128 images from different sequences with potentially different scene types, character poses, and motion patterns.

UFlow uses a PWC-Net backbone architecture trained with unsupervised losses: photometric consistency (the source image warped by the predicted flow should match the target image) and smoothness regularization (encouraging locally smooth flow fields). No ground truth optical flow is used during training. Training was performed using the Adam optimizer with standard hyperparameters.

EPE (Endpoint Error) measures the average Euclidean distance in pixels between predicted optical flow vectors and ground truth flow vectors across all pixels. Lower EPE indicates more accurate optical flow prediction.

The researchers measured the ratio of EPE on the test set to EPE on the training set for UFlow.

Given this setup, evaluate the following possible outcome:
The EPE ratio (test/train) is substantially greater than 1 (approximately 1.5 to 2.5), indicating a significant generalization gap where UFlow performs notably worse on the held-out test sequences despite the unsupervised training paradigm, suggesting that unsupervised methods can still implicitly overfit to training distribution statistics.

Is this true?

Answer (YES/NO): YES